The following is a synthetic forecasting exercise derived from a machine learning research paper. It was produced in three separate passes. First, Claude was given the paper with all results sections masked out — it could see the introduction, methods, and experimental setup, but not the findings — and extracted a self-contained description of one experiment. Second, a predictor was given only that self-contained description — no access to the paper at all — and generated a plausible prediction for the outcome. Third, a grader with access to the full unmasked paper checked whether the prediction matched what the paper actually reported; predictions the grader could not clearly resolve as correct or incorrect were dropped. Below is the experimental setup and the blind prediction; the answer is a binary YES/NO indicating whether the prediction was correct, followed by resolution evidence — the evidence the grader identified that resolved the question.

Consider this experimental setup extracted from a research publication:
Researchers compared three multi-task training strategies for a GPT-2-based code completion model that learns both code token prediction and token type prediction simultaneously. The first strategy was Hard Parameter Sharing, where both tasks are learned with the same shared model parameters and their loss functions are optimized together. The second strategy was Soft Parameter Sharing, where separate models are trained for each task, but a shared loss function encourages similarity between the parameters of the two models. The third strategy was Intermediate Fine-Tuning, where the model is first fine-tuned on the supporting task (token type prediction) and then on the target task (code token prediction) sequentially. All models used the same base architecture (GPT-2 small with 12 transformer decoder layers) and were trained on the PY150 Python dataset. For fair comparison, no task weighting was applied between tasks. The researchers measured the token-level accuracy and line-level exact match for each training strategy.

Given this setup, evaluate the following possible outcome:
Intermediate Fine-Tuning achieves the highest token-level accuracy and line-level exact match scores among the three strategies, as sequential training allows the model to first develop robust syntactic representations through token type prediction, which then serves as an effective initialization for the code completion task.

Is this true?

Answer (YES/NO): NO